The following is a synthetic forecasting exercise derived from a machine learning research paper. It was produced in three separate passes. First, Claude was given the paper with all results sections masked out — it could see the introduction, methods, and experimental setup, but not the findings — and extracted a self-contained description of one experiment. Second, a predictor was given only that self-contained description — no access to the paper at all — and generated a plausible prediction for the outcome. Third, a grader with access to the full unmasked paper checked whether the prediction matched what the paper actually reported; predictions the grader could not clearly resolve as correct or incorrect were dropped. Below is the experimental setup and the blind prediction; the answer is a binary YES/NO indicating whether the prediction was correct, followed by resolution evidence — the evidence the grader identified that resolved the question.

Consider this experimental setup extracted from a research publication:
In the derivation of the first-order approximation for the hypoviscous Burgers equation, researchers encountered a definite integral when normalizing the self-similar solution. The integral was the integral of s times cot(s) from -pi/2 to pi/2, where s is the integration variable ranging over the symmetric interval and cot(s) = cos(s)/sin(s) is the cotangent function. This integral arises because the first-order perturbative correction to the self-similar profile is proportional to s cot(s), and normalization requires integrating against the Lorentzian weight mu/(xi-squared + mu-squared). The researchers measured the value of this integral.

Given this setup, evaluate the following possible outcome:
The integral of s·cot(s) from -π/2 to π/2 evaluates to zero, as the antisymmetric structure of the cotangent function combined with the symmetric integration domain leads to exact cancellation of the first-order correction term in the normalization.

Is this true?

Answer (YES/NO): NO